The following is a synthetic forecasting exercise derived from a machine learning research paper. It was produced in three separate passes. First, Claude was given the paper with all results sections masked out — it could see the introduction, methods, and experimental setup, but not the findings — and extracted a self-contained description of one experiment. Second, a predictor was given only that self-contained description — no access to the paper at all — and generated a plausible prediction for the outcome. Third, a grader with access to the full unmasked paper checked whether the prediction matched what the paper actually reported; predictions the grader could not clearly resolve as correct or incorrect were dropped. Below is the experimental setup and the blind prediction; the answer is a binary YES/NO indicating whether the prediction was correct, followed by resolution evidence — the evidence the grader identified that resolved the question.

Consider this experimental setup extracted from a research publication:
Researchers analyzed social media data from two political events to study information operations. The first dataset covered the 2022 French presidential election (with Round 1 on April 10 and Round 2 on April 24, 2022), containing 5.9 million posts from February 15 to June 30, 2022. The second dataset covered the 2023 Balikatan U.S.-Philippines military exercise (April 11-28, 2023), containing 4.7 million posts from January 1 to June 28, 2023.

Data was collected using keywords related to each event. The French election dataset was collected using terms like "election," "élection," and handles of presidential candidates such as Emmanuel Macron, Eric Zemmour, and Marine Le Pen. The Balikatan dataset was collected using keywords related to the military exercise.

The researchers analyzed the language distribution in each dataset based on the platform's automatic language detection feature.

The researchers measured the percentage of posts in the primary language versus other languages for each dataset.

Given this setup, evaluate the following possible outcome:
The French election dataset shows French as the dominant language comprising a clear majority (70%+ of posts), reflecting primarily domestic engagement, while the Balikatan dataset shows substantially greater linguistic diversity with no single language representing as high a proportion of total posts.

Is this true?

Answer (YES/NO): NO